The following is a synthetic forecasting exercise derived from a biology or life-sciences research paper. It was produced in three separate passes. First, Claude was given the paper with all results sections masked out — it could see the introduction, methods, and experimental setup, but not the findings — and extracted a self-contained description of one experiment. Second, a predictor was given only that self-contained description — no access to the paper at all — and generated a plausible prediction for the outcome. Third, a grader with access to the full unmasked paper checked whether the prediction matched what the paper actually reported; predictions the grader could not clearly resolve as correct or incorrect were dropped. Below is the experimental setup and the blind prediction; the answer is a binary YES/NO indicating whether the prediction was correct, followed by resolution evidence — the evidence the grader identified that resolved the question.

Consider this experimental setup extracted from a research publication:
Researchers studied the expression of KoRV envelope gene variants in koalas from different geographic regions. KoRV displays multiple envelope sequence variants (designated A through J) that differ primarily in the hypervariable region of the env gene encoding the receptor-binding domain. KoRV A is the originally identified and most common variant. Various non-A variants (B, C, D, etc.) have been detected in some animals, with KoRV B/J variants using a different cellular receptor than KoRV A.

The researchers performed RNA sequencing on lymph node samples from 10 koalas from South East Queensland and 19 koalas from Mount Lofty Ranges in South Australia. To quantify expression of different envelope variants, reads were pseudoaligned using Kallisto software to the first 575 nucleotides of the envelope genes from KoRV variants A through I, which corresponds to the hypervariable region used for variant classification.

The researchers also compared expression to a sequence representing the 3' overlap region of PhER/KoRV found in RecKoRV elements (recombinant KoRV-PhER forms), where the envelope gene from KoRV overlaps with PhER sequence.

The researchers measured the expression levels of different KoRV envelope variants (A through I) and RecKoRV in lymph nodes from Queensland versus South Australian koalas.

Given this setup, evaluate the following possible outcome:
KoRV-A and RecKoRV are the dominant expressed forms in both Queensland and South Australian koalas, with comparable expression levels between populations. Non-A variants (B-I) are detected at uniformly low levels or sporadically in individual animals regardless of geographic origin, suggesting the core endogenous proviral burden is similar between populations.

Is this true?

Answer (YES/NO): NO